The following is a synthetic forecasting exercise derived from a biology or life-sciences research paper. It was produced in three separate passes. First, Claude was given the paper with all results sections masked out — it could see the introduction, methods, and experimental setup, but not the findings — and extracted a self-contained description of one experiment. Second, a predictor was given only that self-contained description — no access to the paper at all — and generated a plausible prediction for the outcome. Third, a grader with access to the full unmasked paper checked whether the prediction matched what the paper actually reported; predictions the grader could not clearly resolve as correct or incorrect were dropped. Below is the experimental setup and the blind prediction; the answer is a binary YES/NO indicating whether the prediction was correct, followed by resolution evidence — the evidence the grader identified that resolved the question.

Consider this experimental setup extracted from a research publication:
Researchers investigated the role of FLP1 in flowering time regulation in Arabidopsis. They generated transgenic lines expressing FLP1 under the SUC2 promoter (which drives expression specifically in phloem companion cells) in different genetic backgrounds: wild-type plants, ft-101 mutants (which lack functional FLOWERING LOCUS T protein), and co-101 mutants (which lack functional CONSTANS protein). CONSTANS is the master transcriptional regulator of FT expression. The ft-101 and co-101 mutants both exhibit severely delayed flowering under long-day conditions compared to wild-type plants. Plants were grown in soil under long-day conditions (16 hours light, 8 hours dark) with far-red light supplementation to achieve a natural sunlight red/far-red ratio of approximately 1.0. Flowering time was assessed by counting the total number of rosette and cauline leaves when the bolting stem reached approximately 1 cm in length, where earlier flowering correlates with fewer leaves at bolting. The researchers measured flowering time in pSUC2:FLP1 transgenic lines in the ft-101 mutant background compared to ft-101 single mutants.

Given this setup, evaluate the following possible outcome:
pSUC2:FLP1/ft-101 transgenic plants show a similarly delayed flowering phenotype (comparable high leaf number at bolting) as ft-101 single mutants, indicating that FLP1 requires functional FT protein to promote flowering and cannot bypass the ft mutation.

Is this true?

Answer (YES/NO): NO